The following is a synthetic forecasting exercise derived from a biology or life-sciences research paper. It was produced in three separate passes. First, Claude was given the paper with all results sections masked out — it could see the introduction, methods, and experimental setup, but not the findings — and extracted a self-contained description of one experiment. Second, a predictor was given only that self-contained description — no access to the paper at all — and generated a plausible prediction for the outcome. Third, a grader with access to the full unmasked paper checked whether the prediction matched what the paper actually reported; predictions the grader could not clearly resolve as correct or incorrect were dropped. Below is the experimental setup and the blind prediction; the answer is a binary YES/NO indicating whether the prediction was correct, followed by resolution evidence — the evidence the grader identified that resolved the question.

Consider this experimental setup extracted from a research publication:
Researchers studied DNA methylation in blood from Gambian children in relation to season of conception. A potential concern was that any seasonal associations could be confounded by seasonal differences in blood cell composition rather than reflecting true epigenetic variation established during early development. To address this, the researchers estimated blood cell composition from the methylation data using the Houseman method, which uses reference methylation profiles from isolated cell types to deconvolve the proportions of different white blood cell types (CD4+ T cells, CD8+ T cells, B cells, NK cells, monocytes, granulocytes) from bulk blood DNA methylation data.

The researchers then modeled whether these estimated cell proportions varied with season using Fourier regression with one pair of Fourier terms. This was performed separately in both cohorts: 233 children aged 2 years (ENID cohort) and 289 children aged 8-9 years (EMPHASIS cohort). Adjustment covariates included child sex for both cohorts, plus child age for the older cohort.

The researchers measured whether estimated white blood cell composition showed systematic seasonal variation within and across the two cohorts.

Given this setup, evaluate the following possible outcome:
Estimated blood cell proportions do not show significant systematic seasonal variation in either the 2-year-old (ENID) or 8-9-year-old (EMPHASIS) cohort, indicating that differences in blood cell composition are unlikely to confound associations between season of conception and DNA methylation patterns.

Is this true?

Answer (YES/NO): YES